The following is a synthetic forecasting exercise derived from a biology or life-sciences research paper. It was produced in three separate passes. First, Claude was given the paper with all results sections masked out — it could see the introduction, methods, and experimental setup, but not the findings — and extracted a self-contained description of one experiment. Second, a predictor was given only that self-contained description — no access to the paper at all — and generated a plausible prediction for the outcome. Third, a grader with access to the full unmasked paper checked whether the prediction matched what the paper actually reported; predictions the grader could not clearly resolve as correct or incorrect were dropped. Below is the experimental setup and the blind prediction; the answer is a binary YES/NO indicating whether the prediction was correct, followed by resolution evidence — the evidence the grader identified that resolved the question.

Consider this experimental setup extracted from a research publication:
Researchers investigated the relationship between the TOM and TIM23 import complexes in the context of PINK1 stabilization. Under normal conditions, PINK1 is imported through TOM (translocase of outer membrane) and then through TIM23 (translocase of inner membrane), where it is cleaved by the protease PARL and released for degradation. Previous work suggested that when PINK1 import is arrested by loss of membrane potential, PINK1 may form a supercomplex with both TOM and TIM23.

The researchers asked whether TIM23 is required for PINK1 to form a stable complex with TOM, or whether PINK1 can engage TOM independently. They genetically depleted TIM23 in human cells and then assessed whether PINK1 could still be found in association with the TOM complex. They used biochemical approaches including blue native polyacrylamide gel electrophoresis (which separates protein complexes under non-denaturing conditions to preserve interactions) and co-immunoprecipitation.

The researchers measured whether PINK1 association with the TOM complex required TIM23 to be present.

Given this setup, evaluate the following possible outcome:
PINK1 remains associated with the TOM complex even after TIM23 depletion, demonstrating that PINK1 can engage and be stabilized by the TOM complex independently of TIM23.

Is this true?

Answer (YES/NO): YES